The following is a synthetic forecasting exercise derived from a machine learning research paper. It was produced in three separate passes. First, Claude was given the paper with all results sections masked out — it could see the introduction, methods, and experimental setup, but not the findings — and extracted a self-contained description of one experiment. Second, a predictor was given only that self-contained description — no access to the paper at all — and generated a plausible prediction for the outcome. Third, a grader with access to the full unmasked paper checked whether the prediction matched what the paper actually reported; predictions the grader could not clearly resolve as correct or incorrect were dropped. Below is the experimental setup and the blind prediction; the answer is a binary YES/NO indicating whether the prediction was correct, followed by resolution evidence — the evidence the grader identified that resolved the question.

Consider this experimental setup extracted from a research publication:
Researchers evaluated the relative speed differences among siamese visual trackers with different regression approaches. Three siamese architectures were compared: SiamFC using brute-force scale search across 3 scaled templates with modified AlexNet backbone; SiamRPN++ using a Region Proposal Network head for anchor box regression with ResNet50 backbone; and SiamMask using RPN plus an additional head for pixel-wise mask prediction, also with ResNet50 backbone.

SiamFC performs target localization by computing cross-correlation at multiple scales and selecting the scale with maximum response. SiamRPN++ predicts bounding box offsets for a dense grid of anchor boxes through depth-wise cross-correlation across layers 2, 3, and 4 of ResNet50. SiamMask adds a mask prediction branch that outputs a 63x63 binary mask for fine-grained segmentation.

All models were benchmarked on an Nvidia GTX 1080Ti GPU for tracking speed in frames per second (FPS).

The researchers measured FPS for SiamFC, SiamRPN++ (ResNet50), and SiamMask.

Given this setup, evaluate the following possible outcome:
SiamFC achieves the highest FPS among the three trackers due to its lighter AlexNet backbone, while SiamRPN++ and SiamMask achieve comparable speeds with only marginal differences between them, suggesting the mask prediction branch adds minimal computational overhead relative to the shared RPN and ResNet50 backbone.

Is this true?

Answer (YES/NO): NO